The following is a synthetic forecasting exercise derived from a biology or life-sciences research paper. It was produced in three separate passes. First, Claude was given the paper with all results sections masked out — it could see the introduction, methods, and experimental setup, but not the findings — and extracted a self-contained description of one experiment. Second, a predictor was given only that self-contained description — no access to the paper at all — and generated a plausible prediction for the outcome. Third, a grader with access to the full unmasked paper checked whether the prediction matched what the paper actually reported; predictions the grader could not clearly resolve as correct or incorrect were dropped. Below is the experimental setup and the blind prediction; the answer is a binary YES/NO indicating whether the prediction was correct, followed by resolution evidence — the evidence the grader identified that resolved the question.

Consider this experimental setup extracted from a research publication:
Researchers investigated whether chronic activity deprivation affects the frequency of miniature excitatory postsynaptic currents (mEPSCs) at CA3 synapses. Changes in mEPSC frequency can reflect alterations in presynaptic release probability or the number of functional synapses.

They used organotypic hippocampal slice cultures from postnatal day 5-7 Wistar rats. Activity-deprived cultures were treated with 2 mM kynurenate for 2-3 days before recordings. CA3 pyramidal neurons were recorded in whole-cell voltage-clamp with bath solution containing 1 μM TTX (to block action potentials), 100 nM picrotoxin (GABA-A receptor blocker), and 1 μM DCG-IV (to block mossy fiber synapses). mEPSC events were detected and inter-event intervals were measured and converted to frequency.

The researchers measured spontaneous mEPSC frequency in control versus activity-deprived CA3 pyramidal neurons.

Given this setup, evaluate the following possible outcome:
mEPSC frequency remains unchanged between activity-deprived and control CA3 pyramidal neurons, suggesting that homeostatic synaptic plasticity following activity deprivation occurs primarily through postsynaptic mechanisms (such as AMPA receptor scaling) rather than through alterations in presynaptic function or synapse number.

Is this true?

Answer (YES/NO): NO